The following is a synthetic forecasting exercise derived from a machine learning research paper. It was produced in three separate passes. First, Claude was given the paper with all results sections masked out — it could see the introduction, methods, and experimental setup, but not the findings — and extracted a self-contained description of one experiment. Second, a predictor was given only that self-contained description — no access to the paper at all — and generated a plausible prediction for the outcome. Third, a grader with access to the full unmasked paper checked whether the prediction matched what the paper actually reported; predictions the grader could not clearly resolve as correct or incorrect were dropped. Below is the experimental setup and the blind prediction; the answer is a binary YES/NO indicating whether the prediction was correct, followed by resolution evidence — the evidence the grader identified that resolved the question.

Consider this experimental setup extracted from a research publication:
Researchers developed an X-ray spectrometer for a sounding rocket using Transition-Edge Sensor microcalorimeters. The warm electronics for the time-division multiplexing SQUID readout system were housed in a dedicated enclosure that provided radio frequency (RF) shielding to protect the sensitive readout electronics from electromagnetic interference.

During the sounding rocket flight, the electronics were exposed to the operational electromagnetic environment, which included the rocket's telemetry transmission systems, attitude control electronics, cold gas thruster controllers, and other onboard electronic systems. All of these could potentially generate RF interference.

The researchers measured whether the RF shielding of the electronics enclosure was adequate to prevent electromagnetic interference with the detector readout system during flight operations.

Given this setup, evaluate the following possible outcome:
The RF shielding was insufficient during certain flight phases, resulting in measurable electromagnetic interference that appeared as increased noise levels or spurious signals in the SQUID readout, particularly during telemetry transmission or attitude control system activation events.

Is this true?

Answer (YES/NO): NO